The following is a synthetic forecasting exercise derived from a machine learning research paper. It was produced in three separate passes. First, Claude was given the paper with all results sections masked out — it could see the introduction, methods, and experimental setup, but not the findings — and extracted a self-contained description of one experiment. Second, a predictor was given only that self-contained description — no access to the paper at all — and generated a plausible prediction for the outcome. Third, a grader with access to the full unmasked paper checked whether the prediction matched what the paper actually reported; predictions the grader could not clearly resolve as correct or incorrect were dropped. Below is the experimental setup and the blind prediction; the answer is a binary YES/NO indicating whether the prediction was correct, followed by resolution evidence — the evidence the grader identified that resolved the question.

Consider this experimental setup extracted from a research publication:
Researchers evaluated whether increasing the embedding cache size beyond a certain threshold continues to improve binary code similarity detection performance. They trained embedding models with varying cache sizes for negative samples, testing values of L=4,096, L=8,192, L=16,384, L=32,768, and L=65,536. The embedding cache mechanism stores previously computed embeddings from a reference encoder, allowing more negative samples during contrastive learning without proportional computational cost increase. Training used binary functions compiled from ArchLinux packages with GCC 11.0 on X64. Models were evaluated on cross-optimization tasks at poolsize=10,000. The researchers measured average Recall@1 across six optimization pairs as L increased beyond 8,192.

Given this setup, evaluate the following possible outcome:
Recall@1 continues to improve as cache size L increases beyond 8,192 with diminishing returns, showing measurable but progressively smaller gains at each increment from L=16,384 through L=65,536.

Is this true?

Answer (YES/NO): NO